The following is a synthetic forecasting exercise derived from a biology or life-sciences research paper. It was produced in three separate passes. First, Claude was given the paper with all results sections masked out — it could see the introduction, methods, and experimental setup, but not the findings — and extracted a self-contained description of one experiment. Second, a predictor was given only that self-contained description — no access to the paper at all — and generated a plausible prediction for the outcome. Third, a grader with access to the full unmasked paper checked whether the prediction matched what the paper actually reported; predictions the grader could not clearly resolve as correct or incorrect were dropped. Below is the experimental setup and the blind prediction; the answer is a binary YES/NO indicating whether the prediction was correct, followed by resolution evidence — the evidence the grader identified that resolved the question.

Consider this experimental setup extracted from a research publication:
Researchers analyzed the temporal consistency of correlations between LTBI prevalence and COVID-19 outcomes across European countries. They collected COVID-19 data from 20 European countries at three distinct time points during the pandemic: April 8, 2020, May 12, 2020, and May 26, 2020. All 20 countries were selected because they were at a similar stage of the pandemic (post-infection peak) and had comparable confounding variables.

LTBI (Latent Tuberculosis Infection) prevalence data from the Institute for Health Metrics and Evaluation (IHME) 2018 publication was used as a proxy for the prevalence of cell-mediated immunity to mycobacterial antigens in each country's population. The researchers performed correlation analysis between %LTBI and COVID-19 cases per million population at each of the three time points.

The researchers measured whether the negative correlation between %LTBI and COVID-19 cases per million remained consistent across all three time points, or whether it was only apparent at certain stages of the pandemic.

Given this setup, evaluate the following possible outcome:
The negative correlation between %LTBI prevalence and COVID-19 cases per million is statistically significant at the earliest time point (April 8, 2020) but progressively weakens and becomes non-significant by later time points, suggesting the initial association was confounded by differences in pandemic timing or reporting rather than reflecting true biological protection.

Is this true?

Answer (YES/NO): NO